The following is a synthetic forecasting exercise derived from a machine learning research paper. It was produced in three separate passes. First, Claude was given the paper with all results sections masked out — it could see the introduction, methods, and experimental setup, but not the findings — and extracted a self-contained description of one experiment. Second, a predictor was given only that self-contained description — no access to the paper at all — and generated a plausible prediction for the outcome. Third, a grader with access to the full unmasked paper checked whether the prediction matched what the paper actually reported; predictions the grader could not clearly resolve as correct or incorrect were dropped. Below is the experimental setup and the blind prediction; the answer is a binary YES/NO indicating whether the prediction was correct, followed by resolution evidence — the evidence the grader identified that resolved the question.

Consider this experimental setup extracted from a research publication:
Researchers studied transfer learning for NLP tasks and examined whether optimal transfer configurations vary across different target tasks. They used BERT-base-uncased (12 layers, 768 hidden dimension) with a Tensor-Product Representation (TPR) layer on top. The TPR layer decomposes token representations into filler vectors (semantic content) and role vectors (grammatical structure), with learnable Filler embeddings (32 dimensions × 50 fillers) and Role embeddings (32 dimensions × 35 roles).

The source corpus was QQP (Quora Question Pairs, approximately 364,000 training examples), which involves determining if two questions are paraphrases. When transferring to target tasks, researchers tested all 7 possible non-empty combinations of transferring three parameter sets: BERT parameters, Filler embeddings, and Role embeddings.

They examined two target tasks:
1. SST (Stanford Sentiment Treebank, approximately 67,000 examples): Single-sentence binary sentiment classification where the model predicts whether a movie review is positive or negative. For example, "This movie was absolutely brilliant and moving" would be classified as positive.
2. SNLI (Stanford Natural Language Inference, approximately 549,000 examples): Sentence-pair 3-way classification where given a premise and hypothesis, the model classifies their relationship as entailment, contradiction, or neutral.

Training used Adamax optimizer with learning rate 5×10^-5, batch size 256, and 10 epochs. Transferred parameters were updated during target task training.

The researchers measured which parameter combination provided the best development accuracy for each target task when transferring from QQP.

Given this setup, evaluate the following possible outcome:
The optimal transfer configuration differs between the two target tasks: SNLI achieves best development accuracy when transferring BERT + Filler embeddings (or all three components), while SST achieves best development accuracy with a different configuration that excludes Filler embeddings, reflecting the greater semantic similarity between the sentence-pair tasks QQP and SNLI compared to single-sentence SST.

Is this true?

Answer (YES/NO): NO